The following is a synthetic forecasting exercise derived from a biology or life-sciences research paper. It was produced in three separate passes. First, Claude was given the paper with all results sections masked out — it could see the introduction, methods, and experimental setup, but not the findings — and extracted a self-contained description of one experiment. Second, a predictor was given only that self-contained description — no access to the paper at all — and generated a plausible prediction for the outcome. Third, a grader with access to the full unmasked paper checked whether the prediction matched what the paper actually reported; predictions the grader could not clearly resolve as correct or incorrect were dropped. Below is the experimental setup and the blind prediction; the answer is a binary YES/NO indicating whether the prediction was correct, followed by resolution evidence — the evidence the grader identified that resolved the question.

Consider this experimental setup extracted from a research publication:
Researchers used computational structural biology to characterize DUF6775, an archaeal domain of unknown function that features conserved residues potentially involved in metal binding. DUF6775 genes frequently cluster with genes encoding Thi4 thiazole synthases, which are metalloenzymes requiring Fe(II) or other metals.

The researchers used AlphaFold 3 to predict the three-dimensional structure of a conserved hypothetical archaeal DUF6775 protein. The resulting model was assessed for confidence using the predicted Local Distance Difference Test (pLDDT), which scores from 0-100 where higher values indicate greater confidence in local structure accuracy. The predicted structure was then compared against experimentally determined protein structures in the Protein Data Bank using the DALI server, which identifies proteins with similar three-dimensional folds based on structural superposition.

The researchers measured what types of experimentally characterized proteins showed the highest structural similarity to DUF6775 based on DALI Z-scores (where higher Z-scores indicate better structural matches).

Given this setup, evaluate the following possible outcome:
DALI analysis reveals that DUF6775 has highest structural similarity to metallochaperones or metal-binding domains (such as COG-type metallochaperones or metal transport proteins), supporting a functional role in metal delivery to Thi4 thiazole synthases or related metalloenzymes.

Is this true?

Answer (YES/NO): NO